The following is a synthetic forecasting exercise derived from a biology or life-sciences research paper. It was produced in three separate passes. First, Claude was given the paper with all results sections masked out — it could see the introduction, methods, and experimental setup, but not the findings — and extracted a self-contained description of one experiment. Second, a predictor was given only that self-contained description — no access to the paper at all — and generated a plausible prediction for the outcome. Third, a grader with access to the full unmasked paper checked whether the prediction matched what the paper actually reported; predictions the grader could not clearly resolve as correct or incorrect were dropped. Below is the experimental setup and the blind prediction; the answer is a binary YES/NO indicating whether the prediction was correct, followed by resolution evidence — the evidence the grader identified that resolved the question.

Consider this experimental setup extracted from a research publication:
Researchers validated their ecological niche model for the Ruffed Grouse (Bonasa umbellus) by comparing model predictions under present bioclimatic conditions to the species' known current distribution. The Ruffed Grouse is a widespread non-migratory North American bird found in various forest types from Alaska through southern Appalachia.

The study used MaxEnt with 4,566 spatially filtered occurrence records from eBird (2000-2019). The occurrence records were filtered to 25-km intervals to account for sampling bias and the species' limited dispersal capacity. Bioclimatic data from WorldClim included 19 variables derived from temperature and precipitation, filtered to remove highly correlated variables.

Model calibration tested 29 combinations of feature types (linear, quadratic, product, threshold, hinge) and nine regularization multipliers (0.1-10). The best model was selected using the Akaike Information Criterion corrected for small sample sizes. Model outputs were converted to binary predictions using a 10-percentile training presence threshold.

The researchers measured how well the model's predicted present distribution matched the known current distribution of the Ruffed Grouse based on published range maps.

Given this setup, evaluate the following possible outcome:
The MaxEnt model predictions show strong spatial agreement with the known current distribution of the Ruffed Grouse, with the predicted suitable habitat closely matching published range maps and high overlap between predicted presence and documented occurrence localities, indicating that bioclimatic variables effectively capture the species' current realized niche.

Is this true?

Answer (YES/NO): YES